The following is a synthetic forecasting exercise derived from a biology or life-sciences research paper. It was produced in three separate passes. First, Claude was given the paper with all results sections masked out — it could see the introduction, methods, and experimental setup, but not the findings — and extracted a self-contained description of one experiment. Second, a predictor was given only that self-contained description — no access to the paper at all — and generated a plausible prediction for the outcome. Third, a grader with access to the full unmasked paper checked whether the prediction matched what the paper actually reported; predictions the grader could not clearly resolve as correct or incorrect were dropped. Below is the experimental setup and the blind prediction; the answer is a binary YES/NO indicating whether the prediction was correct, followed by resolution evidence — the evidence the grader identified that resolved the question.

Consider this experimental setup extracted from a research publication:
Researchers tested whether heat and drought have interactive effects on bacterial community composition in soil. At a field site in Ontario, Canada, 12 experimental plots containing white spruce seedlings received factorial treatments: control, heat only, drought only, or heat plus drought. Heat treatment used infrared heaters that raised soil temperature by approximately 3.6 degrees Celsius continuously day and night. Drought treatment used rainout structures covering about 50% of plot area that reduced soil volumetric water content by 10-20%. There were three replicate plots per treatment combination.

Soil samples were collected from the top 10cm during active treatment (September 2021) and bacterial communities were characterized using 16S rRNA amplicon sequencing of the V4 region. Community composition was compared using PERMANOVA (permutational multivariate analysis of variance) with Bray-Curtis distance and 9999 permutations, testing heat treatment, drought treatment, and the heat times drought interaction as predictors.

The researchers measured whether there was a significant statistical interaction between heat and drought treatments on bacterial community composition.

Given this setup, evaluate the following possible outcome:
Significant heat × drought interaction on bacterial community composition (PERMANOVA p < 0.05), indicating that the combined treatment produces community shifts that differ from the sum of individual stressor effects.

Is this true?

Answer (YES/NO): NO